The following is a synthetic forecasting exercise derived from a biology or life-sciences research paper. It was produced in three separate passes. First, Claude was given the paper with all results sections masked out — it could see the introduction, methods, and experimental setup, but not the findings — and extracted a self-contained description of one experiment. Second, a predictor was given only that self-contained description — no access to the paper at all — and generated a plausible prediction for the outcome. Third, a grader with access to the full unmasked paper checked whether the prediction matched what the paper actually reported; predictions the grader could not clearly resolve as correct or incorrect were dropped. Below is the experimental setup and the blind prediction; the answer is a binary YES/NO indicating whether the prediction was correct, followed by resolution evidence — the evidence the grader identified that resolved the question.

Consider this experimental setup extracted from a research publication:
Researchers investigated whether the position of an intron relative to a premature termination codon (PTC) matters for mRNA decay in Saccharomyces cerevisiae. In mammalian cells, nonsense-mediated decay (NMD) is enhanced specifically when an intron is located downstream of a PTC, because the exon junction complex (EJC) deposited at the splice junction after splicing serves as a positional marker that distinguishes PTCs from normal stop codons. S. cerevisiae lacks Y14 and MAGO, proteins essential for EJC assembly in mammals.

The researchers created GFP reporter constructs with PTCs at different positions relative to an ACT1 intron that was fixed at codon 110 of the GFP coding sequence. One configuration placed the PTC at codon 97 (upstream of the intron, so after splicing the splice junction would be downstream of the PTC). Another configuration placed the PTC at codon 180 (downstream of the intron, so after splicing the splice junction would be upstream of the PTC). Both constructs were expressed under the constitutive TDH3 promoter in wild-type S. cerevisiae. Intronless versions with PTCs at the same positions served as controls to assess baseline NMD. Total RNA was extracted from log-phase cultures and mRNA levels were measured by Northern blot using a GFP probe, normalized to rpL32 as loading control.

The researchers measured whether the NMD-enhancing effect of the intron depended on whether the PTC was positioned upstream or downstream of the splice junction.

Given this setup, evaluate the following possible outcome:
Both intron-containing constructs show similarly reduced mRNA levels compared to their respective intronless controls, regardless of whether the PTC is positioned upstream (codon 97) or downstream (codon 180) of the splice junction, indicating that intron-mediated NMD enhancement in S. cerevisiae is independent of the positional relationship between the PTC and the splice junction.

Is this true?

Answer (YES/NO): YES